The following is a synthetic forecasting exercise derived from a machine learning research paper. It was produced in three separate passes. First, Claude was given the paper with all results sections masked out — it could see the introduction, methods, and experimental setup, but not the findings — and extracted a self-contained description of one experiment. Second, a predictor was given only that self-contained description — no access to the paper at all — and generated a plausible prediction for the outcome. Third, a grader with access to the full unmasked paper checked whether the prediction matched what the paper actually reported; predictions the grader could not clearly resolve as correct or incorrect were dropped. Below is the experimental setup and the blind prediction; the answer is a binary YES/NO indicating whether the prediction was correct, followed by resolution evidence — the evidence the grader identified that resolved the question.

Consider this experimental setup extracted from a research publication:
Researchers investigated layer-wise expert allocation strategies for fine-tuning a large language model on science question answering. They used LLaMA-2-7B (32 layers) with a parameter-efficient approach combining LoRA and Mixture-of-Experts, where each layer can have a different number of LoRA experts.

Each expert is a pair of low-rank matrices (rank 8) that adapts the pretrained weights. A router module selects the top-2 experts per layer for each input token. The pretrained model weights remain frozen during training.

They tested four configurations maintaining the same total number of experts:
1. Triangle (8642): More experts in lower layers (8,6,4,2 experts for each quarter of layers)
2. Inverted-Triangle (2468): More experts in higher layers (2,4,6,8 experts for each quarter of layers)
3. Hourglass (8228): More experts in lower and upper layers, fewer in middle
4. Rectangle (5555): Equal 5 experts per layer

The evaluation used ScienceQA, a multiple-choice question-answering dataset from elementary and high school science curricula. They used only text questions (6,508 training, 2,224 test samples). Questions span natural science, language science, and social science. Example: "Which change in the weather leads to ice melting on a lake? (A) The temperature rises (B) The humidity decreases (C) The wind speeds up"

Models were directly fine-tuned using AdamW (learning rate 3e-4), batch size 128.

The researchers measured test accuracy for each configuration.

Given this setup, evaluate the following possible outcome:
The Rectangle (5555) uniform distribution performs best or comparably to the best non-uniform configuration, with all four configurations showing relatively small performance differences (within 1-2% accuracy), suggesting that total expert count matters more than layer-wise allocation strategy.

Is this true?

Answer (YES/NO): NO